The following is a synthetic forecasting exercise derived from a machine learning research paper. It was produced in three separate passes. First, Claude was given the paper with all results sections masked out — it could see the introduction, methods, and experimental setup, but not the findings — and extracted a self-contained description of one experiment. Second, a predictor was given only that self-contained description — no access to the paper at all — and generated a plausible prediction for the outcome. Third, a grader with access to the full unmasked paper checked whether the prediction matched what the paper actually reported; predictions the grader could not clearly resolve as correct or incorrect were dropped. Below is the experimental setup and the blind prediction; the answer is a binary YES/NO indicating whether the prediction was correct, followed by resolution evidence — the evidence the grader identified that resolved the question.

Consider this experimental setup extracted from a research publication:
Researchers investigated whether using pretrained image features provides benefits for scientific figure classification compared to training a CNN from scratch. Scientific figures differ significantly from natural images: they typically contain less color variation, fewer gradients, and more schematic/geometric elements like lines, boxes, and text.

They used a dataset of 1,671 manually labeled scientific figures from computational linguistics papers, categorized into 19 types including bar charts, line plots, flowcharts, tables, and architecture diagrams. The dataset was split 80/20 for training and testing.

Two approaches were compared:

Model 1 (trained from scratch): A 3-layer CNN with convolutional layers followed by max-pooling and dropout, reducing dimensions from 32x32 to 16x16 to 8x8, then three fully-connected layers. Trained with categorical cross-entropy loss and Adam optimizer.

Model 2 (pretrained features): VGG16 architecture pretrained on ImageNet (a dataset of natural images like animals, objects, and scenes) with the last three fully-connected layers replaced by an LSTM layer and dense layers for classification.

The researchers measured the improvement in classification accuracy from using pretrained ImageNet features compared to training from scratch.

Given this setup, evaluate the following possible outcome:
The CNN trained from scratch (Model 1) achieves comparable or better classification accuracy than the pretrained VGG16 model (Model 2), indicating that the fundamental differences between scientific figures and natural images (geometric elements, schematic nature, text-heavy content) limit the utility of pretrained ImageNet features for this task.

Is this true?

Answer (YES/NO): NO